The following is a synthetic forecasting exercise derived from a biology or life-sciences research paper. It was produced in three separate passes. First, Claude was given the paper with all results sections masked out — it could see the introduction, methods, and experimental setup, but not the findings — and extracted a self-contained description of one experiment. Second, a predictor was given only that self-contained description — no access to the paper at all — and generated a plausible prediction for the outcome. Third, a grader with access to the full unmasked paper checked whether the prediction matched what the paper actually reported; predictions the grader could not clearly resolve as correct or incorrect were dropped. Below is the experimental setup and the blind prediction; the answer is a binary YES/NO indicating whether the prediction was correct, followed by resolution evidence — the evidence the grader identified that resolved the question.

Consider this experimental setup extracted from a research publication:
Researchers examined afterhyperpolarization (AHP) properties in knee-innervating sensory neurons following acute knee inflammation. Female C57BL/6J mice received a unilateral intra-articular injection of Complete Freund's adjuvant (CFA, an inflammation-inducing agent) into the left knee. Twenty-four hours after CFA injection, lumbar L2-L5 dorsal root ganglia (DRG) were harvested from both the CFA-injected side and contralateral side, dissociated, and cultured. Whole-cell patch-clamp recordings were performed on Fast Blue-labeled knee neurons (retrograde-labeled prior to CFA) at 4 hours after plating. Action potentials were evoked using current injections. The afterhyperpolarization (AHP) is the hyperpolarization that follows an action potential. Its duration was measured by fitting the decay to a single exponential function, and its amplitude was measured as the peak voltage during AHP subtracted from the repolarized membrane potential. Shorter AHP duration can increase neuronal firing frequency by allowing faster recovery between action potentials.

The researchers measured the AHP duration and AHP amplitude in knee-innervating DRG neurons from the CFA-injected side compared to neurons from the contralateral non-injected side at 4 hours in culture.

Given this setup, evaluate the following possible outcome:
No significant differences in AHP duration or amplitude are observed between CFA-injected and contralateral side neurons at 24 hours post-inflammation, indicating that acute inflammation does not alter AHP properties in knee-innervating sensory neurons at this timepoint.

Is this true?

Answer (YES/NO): NO